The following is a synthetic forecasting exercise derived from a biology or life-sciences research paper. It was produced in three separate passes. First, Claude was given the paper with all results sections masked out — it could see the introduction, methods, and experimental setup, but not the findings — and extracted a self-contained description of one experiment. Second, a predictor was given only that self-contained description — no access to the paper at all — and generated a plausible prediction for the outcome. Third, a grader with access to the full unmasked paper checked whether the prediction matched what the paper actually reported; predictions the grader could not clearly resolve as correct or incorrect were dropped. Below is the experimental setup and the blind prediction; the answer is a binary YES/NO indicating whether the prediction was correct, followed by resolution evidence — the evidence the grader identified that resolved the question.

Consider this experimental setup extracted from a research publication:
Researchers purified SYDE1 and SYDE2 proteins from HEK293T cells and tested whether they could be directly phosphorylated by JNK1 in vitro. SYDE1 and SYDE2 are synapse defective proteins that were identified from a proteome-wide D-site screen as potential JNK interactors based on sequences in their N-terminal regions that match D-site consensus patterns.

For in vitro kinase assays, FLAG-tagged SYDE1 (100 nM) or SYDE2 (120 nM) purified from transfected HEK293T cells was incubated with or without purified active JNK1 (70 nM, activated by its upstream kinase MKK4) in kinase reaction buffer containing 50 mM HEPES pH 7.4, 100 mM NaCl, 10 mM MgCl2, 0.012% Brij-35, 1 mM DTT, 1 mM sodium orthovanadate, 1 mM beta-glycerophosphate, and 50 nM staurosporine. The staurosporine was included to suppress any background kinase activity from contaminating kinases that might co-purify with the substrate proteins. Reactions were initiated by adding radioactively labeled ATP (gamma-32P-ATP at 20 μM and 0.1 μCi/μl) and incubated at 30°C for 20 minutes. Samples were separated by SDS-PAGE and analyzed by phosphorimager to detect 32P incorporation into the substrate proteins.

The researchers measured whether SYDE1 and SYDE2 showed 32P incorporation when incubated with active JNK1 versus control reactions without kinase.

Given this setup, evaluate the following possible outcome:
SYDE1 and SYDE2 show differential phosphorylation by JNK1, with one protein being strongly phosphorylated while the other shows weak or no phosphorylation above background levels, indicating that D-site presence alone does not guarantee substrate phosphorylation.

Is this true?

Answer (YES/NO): NO